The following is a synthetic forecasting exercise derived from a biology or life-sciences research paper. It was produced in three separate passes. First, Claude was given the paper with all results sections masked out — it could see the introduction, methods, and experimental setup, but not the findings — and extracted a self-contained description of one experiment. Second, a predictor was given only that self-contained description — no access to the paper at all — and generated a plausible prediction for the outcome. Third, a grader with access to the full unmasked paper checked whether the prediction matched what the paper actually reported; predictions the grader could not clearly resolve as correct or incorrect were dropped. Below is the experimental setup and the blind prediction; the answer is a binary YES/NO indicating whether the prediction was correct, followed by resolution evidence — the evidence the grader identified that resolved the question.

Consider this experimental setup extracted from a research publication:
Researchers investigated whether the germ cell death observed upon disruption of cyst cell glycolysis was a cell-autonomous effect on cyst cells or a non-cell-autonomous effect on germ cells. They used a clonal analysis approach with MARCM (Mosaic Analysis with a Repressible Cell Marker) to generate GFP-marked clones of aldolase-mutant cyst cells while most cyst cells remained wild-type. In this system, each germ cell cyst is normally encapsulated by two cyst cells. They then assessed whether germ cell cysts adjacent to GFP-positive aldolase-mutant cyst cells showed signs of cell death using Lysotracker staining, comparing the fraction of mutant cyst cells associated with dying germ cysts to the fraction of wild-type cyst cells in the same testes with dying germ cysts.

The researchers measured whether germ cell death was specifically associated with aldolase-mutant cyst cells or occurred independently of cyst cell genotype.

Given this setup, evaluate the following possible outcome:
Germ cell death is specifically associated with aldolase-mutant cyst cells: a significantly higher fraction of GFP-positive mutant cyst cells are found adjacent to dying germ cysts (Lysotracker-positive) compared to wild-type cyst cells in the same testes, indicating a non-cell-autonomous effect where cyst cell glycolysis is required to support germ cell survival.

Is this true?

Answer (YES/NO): YES